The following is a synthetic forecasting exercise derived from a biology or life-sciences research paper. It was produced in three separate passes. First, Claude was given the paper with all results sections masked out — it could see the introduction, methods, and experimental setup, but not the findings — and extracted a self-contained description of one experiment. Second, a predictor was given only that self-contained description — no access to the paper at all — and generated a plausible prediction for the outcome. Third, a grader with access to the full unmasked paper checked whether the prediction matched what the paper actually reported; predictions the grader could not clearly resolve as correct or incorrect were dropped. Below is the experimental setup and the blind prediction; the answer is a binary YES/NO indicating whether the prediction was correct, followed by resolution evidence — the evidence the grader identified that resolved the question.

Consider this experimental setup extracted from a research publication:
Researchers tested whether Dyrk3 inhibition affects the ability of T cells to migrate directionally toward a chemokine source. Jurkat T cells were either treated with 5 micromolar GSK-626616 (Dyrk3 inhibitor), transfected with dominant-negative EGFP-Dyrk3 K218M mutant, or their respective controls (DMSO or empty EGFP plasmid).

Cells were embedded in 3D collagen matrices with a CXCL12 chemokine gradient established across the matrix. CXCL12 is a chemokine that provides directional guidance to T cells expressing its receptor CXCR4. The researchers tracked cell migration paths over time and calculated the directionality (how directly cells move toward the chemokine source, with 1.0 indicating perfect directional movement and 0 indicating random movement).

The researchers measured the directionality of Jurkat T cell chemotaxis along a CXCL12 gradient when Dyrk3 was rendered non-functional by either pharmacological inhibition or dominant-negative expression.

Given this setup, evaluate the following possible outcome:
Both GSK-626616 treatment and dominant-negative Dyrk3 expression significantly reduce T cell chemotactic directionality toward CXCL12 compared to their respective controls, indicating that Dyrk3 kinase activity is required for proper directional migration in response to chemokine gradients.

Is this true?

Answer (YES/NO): NO